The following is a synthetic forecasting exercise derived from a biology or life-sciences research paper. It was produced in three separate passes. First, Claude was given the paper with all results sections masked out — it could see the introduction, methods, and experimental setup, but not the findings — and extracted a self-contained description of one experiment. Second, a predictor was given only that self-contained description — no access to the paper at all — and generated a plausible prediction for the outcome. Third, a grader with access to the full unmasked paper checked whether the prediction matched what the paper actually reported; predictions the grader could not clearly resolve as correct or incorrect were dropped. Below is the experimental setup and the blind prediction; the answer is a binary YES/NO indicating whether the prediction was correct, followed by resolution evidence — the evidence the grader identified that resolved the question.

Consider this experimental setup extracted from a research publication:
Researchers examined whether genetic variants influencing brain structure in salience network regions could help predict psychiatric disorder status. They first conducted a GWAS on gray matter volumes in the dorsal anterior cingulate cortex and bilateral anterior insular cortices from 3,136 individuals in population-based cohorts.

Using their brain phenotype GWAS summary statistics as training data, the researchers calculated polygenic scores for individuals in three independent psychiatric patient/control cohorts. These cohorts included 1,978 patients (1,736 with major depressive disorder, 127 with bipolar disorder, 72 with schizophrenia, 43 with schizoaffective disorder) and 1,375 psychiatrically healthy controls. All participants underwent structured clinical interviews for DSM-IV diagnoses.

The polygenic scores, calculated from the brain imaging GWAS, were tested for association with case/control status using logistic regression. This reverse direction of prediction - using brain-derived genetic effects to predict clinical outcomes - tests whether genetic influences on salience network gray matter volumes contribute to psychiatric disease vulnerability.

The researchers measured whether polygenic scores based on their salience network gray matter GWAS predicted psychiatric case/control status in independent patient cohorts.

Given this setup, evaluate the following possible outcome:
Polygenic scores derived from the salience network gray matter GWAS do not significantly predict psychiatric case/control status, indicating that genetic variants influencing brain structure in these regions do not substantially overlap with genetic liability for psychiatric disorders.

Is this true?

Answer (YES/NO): YES